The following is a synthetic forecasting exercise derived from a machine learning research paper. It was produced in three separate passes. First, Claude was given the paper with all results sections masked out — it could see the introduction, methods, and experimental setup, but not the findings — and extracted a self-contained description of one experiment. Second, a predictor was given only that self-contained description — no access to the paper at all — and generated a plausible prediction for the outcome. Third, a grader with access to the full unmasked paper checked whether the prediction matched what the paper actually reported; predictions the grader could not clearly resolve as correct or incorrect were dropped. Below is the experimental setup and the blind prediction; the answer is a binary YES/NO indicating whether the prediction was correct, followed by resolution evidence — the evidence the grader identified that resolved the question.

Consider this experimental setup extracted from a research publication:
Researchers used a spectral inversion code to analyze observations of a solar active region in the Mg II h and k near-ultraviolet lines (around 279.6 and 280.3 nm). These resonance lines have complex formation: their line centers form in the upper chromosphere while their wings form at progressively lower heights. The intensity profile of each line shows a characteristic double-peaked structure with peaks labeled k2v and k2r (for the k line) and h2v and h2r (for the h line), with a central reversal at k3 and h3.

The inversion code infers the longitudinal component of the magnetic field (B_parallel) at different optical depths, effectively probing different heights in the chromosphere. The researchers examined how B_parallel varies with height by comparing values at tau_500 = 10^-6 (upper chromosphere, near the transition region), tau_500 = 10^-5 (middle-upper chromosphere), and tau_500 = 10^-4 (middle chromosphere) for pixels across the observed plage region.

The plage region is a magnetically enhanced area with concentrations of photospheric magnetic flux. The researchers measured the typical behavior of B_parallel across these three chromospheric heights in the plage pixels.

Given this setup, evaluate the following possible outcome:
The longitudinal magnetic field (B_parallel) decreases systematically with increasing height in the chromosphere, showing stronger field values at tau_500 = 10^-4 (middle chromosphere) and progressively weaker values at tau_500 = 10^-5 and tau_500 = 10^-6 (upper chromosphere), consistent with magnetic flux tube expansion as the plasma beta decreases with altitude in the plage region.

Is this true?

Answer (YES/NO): YES